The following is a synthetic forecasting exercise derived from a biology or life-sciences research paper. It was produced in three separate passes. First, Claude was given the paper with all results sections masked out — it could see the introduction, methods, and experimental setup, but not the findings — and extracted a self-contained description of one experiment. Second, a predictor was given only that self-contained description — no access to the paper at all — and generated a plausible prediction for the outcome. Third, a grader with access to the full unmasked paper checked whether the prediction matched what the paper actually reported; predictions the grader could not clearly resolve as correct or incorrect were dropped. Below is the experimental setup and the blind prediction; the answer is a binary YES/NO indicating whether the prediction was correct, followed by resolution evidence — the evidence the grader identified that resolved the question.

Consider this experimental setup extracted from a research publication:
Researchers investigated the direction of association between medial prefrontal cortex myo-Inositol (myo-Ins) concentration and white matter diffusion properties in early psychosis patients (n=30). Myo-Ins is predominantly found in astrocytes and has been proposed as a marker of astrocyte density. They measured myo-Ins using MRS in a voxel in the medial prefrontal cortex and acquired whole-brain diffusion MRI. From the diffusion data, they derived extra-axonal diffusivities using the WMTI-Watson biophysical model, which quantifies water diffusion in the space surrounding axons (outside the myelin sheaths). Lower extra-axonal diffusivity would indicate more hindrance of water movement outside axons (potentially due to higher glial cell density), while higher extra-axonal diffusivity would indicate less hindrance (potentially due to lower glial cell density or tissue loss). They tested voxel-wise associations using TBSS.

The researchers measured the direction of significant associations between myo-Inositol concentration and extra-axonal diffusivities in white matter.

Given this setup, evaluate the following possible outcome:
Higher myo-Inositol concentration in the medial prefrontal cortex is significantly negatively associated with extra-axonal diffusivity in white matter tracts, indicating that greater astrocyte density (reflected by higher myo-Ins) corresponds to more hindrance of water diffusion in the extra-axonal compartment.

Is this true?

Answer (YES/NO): YES